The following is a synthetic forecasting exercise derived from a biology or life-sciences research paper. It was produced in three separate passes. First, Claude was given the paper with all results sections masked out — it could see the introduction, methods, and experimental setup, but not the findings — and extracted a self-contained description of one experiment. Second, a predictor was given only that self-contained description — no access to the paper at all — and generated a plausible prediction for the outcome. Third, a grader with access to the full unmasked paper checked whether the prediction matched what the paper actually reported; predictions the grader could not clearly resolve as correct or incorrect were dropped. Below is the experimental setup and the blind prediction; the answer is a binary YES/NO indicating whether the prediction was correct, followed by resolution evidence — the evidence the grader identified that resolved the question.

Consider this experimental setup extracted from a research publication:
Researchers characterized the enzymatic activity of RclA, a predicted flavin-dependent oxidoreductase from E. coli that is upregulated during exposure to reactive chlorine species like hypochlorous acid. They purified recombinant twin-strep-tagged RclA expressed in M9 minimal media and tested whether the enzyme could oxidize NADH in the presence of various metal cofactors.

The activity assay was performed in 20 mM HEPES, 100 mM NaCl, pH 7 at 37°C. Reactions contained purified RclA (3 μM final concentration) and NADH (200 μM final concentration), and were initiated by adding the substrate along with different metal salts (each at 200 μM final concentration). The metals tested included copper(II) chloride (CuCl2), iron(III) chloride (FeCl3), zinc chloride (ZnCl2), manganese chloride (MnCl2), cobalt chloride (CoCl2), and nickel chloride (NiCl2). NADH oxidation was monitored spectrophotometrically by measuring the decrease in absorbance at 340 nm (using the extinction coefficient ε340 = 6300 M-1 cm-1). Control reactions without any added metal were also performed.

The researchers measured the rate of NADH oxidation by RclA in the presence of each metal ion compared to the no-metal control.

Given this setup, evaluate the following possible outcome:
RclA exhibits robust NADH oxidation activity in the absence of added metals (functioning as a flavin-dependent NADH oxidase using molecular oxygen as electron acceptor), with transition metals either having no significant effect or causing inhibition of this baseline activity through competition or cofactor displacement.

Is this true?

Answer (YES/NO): NO